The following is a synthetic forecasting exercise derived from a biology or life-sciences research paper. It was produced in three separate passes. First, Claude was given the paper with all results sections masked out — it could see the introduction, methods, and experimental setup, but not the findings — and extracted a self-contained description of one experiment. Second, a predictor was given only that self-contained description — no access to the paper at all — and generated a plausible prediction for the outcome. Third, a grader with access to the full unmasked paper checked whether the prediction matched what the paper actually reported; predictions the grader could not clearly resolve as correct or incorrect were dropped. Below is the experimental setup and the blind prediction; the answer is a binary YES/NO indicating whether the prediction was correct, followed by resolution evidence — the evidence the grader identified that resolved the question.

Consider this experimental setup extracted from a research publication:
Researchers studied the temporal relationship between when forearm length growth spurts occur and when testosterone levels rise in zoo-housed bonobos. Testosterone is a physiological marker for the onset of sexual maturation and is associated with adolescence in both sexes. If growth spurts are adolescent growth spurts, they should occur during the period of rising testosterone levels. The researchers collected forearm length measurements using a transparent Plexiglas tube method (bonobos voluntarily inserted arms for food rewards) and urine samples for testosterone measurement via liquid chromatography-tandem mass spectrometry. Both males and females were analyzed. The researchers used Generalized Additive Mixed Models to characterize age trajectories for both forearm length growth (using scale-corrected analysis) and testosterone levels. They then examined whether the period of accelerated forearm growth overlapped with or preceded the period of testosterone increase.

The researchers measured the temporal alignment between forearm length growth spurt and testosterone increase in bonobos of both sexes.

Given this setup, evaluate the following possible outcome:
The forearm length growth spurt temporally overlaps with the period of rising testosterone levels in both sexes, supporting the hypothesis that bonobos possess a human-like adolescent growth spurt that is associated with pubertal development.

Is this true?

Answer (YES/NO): YES